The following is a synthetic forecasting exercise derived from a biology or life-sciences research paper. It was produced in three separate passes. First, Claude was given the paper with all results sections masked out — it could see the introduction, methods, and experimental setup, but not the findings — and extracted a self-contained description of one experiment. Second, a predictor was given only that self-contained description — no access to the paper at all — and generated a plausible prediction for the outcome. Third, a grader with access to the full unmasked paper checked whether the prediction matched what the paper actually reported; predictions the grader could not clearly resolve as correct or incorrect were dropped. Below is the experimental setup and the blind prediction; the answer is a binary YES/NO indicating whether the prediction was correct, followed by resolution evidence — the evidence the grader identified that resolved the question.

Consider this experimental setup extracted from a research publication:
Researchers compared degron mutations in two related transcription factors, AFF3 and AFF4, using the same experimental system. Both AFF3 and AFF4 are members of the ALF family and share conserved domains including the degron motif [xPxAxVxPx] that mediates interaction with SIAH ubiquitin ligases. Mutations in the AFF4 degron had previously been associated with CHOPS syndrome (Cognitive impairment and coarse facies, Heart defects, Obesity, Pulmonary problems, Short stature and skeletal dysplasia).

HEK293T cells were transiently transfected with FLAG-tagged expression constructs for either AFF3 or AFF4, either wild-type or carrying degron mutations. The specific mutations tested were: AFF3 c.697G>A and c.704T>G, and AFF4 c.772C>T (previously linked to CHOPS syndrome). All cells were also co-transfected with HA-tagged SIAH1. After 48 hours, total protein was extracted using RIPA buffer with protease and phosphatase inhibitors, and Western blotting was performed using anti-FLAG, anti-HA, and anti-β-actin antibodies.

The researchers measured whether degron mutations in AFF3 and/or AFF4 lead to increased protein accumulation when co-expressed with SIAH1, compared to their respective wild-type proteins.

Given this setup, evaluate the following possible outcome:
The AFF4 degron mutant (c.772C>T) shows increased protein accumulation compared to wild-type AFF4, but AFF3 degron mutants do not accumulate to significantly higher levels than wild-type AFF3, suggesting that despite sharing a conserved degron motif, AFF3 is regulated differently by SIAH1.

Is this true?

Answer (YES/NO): NO